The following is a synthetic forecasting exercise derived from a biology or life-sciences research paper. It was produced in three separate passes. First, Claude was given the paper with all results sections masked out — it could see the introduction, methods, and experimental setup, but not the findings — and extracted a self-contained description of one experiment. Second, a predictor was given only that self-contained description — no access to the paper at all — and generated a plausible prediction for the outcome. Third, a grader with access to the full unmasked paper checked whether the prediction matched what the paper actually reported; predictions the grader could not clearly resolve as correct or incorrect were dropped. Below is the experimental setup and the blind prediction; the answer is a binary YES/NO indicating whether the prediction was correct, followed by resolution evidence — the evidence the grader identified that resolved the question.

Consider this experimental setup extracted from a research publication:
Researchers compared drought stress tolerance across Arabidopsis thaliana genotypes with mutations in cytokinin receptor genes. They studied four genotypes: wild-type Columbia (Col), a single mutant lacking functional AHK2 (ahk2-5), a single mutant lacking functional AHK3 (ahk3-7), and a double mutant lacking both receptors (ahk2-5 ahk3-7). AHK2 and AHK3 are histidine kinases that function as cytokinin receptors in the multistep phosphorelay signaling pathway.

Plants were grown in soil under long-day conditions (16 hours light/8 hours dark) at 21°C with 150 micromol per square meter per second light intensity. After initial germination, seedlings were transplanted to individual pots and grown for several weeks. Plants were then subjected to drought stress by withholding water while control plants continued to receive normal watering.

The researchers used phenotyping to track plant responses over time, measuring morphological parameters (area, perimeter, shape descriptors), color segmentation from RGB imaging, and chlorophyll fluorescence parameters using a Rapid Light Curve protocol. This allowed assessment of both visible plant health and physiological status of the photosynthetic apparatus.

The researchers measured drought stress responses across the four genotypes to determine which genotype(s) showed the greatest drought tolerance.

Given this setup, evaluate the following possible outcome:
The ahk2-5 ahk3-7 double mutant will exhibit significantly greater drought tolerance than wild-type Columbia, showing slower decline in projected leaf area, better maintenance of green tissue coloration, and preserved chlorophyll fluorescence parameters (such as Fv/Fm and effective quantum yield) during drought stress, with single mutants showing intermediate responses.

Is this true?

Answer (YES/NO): NO